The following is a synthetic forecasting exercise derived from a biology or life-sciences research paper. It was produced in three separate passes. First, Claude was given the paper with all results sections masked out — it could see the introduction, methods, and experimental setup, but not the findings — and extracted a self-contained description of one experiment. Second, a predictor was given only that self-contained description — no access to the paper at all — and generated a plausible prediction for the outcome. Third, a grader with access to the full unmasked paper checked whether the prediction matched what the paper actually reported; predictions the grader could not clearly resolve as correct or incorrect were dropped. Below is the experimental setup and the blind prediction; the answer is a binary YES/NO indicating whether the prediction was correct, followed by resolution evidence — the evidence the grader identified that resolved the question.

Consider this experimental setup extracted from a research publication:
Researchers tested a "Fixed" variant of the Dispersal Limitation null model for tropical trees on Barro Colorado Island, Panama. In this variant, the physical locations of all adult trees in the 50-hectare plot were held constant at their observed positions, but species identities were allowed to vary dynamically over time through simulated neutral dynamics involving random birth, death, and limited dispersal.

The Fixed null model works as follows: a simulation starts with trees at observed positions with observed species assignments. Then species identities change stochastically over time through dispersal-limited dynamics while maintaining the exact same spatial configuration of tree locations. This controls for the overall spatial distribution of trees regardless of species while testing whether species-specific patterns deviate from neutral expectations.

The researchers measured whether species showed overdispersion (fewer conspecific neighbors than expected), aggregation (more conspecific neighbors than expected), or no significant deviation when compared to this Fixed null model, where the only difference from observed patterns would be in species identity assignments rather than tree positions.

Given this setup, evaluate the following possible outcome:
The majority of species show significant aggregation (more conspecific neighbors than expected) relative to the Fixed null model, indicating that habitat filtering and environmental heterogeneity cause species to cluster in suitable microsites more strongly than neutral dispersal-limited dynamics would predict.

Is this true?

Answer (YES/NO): NO